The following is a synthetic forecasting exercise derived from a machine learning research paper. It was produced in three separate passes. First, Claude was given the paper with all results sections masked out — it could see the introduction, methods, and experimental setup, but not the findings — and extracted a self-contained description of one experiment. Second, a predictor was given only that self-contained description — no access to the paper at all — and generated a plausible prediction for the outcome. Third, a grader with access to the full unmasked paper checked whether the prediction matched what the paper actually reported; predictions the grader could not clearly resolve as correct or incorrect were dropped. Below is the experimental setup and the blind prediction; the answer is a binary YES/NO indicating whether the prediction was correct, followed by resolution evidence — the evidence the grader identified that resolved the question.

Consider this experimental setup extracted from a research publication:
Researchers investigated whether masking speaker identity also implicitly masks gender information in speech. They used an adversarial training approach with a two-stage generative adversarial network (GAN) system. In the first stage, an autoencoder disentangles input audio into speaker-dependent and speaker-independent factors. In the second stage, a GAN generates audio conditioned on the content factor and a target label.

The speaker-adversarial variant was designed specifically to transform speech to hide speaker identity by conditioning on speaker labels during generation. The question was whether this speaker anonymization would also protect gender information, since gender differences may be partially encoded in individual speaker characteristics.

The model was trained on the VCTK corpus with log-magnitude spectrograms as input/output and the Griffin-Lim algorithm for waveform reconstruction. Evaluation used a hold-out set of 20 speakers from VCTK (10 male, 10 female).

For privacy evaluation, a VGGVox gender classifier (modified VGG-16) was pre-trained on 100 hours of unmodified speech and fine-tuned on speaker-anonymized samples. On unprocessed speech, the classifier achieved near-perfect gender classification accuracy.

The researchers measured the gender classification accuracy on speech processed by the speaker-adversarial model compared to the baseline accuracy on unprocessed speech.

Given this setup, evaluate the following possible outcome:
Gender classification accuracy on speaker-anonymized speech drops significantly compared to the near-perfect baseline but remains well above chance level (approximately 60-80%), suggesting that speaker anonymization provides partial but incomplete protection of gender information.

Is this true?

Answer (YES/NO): NO